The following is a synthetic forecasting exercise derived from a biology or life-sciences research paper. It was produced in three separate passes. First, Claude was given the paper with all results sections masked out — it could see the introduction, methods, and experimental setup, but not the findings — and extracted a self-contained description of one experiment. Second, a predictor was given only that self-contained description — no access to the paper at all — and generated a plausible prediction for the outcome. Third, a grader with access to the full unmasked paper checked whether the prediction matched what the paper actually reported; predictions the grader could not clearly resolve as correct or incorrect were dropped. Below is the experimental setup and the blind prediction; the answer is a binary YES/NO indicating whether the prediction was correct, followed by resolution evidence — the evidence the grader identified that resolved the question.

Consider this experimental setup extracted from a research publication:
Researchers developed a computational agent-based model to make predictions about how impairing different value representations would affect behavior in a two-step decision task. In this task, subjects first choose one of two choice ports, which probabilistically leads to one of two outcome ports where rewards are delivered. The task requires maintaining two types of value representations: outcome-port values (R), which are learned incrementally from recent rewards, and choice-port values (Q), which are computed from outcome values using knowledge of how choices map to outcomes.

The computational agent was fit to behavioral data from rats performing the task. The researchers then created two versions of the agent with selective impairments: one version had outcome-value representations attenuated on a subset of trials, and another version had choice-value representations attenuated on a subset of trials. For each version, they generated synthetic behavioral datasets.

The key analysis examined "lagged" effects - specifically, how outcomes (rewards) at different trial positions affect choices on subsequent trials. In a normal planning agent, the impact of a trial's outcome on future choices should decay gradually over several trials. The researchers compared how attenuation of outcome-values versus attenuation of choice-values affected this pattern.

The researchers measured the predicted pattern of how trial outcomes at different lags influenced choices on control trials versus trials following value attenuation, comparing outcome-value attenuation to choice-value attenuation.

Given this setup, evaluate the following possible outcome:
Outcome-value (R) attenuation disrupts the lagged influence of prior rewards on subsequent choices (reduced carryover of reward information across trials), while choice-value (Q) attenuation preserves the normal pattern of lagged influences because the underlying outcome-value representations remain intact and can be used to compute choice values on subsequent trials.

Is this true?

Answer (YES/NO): NO